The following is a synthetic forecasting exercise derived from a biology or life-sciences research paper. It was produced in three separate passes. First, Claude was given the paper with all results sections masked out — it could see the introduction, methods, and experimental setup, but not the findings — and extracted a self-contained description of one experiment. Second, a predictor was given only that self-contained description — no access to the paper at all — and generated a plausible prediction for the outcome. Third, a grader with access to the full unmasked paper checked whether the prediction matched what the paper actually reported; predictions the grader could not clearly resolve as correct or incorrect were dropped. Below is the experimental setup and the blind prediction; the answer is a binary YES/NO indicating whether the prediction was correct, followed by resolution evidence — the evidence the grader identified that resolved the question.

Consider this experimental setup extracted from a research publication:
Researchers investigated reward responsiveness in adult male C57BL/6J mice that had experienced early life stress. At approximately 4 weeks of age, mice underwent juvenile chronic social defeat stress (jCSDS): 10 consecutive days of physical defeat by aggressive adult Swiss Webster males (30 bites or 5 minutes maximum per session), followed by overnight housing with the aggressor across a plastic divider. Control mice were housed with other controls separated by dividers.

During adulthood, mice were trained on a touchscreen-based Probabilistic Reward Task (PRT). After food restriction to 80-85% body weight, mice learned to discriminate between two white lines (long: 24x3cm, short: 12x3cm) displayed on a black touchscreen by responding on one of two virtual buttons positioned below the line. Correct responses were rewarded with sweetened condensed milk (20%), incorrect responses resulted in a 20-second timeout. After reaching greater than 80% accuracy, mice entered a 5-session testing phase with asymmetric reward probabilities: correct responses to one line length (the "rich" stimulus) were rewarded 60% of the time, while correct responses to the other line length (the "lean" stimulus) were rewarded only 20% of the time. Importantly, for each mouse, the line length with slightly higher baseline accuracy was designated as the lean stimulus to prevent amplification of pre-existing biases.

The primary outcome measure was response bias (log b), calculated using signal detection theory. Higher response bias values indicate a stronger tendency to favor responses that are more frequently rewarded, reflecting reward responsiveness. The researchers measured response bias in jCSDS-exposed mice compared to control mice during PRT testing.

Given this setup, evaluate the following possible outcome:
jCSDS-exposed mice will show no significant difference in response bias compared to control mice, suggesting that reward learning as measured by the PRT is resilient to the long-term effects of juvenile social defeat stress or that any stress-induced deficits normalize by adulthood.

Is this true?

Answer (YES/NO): NO